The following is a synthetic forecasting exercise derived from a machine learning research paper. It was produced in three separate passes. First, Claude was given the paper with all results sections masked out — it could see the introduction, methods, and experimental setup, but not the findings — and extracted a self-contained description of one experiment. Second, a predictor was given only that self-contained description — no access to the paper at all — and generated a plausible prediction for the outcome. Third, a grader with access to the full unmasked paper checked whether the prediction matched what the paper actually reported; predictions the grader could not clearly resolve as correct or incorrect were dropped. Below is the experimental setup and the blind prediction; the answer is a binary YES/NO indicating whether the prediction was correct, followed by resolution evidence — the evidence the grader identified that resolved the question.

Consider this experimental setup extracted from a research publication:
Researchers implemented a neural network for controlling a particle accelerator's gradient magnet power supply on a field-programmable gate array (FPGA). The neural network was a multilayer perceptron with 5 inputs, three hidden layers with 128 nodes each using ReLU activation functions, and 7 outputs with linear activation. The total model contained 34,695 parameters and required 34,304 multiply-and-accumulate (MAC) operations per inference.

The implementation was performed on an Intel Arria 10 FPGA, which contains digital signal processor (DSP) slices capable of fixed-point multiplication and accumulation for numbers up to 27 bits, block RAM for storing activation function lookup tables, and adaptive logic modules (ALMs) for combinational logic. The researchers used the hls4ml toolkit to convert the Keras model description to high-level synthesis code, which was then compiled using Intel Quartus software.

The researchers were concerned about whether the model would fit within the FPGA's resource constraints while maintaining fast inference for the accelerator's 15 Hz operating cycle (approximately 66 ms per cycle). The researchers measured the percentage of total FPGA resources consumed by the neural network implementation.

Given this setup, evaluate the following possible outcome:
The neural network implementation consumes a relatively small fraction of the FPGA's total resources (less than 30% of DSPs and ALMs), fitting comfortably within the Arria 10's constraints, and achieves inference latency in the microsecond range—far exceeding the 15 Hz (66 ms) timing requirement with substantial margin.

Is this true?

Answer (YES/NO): YES